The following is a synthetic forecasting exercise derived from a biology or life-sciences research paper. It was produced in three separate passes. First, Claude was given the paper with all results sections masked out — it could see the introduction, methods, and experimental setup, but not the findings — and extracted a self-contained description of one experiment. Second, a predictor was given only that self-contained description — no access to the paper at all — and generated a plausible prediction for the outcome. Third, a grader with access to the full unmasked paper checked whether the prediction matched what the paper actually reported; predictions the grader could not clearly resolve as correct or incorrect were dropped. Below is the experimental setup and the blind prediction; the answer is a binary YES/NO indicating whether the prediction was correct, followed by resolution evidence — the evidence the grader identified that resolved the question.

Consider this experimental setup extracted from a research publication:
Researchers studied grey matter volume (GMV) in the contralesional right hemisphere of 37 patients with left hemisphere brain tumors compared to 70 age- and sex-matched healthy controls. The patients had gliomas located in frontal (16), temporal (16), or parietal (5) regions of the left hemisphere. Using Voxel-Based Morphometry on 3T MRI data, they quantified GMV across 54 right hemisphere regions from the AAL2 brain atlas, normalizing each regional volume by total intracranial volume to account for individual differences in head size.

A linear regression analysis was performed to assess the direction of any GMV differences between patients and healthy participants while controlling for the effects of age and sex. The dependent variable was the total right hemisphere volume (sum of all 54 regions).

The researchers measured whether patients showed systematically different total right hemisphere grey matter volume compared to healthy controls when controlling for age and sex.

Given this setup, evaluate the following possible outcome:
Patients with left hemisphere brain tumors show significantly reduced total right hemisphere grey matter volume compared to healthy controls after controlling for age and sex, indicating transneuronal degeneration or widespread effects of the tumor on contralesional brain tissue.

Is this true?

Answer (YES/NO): NO